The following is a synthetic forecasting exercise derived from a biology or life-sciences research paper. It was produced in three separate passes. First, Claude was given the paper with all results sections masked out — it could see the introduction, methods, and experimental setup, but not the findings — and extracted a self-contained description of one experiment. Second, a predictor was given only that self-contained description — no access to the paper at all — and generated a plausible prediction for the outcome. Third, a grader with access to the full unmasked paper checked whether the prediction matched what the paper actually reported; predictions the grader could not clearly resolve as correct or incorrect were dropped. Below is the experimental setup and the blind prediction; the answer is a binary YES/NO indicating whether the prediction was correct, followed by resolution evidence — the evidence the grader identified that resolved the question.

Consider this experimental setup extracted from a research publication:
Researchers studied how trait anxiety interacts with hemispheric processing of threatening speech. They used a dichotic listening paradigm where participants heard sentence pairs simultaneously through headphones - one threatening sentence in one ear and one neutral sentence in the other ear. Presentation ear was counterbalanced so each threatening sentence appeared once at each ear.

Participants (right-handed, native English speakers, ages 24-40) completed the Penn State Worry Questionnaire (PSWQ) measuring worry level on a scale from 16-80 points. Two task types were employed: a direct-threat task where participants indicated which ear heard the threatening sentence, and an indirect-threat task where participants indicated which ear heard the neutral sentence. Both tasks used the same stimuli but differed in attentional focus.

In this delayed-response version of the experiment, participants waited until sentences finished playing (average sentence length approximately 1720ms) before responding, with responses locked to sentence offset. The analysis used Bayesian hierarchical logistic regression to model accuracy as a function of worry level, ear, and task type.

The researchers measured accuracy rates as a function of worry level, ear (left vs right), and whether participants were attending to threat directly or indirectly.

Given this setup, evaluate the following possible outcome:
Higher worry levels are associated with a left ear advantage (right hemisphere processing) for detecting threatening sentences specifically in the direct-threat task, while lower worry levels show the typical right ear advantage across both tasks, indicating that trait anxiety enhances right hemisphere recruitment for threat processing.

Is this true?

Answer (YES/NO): NO